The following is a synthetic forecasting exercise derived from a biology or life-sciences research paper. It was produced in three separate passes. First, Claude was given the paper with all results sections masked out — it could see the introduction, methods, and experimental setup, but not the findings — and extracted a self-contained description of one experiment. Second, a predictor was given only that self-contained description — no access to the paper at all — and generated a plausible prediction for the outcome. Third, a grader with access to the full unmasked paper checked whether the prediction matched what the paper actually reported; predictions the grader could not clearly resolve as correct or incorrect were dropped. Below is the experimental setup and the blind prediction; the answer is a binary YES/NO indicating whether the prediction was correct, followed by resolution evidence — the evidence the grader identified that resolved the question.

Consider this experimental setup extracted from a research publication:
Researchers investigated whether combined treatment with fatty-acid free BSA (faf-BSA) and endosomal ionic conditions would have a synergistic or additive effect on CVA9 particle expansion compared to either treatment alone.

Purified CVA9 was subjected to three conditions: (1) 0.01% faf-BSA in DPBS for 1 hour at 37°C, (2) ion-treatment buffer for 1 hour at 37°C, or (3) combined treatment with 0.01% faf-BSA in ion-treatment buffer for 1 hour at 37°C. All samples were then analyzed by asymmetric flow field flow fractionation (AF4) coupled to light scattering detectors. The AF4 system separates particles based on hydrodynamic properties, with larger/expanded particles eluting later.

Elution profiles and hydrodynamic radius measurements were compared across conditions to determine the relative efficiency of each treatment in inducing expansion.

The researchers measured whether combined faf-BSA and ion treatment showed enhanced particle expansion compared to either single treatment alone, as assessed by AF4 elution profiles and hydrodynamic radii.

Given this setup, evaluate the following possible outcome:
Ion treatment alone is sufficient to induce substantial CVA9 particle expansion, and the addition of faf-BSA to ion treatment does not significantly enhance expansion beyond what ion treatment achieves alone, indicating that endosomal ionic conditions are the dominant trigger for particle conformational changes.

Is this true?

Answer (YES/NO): NO